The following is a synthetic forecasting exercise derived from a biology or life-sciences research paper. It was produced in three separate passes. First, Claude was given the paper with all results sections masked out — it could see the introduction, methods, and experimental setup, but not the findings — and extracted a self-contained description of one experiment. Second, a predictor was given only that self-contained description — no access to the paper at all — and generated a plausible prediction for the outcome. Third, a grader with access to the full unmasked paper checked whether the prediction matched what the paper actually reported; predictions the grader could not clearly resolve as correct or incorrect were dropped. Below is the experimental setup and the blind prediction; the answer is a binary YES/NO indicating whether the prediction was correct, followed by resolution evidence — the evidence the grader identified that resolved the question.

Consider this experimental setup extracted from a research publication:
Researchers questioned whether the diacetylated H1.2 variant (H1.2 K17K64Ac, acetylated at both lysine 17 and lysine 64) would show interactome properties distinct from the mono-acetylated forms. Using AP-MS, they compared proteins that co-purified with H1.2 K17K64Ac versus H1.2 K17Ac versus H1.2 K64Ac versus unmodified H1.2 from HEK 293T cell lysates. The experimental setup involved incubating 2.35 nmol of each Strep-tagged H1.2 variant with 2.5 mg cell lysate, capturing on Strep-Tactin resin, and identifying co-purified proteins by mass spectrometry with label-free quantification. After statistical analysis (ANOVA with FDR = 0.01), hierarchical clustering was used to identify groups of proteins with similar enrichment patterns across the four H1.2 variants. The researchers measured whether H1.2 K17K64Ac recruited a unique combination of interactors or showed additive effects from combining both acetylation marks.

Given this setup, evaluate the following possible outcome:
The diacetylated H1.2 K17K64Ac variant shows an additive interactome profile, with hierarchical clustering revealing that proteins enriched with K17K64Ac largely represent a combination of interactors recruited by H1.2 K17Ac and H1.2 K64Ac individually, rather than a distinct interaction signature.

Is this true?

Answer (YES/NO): YES